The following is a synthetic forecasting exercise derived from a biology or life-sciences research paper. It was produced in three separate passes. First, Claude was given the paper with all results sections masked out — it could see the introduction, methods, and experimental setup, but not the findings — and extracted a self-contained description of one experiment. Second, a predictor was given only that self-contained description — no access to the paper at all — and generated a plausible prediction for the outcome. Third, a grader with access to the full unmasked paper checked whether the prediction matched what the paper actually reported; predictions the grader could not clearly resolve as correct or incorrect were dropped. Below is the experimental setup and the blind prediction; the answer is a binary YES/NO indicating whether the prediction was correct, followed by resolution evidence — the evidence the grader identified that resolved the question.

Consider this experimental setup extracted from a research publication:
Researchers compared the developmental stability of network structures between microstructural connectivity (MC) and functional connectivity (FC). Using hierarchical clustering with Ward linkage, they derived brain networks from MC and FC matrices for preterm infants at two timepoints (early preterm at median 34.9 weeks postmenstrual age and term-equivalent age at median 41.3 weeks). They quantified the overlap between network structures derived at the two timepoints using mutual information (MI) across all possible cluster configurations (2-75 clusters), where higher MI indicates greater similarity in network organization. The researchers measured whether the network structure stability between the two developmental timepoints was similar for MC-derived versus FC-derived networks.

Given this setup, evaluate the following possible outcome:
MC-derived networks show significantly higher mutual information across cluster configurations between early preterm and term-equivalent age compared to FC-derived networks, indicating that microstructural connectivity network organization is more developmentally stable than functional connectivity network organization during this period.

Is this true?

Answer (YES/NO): NO